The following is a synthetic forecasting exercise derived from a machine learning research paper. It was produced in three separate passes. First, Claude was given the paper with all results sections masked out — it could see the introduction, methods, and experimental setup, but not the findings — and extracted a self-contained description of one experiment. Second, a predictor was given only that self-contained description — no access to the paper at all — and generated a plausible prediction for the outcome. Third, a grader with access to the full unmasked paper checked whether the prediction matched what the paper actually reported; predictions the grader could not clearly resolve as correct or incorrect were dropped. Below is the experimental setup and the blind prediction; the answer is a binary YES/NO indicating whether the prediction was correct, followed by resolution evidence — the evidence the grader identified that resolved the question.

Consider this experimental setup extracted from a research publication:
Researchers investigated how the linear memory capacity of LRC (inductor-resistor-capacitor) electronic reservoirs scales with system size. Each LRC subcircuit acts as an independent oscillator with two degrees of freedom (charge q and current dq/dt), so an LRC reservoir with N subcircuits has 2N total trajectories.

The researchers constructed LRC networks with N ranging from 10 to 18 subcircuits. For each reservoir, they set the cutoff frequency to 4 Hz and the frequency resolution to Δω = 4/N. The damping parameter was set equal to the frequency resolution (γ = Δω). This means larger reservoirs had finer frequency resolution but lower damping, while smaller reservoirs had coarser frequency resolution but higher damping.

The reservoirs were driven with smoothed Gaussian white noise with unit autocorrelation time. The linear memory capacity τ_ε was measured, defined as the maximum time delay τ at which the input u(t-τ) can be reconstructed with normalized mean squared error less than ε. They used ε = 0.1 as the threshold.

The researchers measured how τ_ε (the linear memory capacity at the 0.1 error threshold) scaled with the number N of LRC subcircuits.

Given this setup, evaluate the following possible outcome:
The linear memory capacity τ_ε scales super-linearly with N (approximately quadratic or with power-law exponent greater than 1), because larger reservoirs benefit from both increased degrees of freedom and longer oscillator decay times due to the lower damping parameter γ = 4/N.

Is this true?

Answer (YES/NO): NO